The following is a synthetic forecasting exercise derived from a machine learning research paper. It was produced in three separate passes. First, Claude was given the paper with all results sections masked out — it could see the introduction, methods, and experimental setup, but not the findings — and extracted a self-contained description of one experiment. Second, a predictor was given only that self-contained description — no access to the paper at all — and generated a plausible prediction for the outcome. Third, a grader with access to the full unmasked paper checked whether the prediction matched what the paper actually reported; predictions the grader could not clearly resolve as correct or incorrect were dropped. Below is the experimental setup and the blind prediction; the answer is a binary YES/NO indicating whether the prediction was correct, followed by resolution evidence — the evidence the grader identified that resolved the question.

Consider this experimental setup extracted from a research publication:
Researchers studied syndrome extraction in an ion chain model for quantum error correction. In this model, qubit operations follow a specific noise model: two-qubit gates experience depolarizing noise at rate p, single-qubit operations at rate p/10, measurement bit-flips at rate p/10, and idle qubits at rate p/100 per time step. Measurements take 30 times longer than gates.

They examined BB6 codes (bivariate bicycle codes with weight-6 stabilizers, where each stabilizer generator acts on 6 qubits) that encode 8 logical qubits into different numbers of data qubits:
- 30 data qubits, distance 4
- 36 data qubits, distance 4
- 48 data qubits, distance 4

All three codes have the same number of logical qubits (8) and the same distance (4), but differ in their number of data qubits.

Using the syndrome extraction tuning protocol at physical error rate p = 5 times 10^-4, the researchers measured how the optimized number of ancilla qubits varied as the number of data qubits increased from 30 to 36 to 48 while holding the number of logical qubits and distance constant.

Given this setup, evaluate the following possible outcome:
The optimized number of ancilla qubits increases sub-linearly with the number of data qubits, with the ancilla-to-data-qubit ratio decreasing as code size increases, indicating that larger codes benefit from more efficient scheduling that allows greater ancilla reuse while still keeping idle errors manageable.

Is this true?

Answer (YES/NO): NO